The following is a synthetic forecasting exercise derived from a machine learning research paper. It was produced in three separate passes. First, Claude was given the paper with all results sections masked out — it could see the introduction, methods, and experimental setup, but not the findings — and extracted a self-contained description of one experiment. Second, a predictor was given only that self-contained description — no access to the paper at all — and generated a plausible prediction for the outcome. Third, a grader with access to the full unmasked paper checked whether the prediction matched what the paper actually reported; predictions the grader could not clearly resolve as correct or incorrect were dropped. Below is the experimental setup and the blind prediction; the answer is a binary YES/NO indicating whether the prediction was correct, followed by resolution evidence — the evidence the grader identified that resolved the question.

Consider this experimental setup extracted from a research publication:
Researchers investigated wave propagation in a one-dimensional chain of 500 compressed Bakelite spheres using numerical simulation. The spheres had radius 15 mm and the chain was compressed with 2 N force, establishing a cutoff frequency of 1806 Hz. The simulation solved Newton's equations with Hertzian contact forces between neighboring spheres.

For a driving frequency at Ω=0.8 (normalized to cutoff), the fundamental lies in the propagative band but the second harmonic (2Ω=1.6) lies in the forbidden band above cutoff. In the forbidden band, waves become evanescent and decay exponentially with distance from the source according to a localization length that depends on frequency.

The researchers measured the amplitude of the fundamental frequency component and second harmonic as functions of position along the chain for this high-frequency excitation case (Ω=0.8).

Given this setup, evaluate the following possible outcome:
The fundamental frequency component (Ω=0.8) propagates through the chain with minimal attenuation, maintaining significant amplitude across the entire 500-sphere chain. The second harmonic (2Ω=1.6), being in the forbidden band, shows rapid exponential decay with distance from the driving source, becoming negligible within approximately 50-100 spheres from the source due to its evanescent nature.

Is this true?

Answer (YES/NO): NO